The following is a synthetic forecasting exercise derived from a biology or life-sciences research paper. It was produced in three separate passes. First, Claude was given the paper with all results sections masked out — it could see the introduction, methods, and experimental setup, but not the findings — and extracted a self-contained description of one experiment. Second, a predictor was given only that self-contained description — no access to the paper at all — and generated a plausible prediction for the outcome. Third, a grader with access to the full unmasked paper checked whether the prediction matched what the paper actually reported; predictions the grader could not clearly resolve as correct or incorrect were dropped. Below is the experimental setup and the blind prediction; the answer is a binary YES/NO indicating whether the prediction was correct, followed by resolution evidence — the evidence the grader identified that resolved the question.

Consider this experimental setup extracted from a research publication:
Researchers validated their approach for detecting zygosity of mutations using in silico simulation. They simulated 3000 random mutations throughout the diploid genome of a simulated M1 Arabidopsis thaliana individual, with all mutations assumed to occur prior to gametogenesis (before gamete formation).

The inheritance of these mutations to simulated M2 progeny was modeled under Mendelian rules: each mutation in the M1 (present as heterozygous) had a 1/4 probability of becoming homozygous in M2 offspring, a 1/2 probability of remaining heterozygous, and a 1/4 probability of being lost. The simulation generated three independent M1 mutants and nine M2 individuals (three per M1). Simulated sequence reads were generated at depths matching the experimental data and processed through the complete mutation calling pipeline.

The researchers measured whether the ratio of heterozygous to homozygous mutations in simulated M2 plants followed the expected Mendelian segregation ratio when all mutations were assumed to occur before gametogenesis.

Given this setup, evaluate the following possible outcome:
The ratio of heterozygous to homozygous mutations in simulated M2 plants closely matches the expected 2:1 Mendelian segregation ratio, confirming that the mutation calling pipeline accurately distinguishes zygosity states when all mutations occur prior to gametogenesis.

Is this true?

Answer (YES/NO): YES